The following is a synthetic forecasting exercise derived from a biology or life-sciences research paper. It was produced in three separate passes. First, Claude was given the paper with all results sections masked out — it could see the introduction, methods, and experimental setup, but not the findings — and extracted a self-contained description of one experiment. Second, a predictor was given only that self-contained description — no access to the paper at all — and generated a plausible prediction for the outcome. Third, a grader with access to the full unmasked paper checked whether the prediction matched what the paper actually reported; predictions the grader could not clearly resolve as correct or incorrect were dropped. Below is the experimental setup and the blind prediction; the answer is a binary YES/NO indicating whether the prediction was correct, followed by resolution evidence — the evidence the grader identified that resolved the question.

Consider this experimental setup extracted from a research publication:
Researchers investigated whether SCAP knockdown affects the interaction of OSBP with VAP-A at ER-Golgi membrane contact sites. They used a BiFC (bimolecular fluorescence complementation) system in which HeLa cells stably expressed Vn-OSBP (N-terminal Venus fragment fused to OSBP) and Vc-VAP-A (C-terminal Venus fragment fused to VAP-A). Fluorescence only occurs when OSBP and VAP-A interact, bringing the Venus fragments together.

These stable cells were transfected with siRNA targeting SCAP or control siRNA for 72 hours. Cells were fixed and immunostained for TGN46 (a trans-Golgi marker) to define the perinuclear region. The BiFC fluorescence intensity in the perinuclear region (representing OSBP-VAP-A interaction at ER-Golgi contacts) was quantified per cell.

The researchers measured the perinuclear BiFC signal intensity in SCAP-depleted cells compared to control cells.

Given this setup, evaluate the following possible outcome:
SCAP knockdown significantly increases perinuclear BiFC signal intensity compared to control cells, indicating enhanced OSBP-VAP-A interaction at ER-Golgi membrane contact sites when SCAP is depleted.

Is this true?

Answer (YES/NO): NO